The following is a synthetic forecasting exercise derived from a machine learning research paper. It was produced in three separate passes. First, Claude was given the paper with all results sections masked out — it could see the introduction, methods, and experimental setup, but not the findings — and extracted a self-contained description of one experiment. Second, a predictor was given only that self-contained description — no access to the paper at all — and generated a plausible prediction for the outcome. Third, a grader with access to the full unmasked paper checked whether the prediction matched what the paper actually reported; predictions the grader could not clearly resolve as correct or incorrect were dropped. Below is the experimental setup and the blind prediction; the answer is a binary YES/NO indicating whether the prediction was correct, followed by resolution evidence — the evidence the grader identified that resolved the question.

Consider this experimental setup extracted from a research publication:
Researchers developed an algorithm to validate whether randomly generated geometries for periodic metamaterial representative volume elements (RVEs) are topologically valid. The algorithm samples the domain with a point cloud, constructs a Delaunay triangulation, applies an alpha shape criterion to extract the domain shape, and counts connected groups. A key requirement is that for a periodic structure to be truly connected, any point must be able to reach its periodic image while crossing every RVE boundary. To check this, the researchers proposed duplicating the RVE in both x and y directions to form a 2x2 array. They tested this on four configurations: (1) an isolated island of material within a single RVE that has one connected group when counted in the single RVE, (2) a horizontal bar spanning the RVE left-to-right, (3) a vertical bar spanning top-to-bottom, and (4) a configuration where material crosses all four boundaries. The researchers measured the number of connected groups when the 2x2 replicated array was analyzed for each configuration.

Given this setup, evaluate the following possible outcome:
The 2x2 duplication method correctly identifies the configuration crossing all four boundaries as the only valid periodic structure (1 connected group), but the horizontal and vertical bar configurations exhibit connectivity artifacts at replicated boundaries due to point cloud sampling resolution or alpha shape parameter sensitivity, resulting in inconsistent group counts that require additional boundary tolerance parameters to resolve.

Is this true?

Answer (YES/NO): NO